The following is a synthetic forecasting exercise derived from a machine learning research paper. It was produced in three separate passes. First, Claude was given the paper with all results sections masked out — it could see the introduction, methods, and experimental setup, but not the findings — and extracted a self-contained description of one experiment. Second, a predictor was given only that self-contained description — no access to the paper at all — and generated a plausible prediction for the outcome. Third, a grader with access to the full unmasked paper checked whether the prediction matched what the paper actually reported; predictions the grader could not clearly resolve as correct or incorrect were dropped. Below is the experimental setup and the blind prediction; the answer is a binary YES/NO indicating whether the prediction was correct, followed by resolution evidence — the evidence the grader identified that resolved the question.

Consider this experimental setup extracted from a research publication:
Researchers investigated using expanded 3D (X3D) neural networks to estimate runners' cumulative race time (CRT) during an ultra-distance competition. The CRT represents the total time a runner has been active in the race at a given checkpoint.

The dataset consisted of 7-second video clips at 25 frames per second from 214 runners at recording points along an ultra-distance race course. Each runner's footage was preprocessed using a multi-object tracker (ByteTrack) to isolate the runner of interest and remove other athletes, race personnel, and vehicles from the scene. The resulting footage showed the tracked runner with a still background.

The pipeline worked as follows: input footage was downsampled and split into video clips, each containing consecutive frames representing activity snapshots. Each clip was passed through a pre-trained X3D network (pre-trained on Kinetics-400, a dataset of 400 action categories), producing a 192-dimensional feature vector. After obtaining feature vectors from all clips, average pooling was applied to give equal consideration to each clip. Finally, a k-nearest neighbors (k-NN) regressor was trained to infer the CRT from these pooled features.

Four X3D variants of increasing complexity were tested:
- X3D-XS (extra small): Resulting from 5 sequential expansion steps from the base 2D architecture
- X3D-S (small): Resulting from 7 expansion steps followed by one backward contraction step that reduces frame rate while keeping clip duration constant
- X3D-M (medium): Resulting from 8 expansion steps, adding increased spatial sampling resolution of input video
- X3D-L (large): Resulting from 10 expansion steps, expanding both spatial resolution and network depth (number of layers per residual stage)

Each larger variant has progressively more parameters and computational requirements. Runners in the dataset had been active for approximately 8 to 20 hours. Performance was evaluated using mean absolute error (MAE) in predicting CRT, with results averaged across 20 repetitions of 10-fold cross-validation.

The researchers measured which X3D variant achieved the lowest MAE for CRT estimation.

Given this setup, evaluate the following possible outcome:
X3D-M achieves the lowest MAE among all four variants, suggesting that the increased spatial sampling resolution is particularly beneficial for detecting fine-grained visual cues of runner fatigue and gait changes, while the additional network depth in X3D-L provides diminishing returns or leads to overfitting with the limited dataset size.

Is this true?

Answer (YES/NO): NO